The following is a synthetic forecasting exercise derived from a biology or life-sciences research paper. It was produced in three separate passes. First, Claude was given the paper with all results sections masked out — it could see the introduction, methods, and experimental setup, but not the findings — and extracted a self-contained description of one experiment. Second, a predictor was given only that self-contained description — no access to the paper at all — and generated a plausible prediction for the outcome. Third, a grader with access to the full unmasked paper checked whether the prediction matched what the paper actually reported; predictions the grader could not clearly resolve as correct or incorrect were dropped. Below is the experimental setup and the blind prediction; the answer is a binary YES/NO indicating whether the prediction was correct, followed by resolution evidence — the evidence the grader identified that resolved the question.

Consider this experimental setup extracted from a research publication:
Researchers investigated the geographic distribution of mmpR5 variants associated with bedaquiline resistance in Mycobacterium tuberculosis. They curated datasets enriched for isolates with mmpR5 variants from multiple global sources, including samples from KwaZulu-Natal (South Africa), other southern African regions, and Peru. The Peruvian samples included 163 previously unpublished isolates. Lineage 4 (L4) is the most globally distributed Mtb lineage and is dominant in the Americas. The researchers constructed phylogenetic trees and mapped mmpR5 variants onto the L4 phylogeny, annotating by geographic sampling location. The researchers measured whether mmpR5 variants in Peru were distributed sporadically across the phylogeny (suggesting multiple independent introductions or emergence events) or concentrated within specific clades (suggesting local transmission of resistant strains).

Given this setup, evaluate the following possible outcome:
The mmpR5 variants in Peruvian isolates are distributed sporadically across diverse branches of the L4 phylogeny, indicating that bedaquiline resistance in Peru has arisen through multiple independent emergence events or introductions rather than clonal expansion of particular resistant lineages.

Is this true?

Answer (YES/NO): NO